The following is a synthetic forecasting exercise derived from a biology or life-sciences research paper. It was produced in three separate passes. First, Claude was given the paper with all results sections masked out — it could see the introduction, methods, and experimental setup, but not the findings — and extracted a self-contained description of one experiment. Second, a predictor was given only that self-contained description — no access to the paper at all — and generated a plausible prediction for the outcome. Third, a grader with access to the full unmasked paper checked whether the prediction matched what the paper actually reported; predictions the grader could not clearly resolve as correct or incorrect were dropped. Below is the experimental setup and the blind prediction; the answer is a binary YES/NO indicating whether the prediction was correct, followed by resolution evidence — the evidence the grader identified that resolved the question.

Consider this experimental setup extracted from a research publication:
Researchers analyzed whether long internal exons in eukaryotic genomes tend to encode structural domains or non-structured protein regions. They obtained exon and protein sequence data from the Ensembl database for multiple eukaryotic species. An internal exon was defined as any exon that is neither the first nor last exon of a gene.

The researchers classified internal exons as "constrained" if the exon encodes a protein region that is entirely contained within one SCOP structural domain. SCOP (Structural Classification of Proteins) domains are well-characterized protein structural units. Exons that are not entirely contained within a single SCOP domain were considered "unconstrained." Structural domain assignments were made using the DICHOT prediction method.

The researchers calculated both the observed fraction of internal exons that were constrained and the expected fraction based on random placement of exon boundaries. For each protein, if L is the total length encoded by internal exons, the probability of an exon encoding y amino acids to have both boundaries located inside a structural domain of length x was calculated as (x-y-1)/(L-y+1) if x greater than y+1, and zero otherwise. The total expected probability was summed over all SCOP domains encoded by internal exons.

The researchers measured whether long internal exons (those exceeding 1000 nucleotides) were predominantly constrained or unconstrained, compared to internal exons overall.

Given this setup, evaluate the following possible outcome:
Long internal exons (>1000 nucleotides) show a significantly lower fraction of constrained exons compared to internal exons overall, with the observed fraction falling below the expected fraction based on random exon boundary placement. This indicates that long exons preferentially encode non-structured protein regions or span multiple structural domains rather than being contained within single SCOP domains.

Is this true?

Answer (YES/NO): YES